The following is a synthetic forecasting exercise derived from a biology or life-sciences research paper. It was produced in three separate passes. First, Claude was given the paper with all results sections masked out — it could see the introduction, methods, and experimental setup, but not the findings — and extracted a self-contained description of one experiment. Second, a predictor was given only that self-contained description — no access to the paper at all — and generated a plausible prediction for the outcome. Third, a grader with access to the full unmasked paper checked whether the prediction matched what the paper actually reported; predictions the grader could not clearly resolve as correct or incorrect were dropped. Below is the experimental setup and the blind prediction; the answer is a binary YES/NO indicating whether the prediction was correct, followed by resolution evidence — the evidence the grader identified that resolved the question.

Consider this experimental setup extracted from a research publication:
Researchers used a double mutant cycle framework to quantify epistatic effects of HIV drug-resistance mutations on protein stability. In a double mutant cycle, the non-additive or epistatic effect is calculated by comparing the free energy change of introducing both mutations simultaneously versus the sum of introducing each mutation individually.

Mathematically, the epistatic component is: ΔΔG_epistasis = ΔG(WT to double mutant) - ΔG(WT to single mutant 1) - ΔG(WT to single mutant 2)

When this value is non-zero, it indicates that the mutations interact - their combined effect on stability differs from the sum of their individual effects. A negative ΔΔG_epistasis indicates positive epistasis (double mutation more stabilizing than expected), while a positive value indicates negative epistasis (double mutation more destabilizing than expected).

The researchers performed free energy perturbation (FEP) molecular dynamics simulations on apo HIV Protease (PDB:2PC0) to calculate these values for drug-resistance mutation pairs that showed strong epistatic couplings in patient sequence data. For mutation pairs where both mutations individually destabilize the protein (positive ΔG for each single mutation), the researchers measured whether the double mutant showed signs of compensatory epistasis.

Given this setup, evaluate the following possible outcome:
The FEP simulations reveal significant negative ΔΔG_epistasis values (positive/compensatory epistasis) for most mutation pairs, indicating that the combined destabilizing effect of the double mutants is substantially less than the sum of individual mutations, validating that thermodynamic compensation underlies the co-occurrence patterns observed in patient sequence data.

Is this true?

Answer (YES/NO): NO